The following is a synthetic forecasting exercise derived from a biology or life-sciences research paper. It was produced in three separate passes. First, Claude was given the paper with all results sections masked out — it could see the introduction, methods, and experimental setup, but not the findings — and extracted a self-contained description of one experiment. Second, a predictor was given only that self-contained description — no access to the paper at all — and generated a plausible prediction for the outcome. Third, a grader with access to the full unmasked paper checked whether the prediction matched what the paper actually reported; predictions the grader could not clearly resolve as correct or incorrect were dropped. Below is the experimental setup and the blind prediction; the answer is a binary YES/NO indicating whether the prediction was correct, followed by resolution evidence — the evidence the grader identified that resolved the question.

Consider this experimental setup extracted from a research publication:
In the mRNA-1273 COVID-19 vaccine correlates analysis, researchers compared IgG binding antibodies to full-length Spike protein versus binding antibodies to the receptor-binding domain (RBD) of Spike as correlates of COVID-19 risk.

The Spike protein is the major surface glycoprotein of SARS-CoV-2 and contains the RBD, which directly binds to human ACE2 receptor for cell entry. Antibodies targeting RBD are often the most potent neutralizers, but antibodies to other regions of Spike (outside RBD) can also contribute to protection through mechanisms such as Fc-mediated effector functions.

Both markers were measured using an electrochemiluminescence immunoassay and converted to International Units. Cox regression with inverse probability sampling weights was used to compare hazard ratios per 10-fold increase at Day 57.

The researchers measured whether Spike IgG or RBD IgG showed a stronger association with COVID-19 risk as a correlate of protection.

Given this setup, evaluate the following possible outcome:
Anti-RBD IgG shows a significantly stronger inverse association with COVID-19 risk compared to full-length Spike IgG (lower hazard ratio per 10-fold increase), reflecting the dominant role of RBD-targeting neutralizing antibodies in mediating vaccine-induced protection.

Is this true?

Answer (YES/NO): NO